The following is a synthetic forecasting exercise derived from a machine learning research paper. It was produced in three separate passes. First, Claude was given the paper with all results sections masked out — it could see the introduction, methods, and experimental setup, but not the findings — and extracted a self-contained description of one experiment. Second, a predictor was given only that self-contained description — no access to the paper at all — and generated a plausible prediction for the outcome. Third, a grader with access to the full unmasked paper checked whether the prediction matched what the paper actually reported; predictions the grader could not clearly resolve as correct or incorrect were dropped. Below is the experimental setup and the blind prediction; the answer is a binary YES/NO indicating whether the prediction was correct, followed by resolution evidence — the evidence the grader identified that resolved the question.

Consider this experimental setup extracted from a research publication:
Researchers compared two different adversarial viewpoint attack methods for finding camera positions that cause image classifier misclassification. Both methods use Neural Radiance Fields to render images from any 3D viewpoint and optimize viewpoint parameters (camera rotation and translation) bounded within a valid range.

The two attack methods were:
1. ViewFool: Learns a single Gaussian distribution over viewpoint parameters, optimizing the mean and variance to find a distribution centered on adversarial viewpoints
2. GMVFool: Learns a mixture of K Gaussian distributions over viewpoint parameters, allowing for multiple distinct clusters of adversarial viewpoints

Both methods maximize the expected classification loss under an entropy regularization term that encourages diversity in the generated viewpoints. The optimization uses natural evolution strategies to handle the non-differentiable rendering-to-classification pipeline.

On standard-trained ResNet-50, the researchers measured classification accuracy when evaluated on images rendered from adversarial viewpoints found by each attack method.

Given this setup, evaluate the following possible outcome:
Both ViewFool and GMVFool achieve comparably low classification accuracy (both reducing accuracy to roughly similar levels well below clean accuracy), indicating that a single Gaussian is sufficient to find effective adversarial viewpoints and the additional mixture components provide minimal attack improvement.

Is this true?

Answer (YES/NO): YES